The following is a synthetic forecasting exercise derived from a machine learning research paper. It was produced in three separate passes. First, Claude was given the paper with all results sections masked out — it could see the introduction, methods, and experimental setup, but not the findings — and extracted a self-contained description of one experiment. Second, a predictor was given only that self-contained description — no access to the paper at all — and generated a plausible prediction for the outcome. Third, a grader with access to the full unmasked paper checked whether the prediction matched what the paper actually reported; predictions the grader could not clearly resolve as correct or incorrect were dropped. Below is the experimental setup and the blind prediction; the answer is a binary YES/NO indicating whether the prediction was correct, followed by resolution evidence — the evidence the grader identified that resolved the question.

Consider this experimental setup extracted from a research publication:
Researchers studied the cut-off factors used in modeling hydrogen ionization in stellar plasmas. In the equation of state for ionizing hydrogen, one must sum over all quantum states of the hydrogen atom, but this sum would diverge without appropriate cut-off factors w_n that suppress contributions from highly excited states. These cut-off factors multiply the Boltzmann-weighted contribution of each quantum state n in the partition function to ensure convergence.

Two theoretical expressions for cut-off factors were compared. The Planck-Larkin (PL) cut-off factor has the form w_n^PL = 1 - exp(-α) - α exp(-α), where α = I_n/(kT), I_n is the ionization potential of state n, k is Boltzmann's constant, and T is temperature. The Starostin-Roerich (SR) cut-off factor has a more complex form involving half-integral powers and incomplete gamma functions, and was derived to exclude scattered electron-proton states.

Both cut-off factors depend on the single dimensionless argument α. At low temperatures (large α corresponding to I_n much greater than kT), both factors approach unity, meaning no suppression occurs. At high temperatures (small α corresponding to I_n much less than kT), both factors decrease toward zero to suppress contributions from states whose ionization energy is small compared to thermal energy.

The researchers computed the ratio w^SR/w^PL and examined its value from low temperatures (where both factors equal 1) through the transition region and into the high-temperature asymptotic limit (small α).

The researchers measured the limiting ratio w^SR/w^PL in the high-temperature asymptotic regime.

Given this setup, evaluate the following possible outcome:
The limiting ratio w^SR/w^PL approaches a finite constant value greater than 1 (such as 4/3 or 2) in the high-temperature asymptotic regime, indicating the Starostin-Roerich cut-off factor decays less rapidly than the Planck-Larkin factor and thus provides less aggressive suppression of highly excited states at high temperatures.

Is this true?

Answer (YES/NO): YES